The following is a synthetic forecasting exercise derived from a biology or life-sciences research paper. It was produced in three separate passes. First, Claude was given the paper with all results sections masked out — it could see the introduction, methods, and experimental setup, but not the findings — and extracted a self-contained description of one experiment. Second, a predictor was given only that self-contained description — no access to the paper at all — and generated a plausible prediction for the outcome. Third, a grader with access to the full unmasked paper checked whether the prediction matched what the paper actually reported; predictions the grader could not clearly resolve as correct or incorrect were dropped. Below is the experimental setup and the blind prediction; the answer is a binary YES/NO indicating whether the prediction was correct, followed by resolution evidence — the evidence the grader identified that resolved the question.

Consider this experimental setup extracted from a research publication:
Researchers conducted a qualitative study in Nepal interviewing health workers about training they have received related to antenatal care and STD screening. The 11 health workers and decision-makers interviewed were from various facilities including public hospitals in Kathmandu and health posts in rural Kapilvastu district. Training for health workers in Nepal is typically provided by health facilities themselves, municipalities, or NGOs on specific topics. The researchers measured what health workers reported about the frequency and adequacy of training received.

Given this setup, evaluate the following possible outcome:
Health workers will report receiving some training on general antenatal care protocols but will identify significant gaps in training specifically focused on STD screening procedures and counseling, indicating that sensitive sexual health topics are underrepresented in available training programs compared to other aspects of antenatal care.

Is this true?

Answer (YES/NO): NO